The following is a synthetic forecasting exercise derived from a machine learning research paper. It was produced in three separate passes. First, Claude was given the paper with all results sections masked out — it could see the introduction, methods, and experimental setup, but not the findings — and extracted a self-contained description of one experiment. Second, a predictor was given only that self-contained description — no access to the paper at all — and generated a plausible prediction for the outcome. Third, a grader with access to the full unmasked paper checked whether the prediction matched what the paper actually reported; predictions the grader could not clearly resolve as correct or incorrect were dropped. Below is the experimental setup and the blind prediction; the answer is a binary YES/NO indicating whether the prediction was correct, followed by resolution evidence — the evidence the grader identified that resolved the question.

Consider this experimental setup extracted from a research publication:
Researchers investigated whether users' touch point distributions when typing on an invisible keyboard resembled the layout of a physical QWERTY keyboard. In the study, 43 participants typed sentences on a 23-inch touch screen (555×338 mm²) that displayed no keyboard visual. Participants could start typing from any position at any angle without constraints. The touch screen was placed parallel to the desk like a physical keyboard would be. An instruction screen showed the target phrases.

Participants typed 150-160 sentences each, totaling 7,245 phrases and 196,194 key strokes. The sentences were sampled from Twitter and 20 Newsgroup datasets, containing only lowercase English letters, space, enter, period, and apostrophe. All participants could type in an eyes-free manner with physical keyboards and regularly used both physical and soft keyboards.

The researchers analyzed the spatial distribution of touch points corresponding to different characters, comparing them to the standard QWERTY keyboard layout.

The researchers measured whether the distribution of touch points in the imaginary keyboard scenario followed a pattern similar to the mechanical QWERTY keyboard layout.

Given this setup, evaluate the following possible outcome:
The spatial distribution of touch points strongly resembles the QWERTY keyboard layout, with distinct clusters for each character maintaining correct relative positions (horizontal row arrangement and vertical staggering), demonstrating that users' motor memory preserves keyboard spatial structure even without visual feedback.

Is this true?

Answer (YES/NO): NO